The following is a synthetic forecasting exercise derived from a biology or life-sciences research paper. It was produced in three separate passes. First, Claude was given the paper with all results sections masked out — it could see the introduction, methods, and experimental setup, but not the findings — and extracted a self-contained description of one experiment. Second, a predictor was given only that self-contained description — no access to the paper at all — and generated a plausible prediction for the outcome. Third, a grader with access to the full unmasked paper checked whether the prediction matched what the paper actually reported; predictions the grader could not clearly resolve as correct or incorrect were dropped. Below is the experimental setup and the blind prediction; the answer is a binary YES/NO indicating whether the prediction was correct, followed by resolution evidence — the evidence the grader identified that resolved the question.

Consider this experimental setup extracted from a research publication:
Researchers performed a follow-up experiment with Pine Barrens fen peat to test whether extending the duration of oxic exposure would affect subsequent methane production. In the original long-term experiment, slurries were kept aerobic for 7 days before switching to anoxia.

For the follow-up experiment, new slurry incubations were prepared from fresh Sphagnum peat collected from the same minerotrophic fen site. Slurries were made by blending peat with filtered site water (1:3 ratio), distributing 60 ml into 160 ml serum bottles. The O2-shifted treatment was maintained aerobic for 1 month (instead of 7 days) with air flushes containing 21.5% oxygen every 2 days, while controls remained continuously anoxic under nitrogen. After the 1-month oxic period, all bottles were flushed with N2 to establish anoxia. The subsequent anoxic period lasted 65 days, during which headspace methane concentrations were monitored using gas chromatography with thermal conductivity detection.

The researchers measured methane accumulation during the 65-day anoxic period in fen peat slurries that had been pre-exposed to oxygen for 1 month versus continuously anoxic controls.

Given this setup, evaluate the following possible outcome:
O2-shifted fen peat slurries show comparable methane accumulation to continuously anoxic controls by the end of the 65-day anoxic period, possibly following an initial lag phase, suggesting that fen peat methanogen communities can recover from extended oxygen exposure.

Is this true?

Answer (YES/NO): YES